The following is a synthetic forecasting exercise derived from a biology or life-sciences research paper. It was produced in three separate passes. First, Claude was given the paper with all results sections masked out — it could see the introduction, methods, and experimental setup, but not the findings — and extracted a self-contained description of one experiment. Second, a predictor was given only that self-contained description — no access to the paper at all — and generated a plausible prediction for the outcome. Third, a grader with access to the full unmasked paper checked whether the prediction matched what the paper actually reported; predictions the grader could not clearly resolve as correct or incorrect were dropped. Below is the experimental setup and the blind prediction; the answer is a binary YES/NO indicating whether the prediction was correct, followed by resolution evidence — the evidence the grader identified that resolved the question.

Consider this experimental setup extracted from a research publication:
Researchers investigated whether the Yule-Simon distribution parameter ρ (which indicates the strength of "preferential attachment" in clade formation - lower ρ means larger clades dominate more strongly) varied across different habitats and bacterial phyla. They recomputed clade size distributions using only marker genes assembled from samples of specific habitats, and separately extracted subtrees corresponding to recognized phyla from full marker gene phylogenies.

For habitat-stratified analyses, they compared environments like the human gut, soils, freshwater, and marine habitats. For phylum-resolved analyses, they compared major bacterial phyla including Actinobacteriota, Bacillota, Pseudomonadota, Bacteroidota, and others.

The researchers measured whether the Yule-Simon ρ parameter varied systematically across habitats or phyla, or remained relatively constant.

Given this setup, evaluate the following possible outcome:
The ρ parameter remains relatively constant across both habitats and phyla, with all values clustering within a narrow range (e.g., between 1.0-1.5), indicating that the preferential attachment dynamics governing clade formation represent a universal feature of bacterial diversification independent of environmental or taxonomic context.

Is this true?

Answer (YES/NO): NO